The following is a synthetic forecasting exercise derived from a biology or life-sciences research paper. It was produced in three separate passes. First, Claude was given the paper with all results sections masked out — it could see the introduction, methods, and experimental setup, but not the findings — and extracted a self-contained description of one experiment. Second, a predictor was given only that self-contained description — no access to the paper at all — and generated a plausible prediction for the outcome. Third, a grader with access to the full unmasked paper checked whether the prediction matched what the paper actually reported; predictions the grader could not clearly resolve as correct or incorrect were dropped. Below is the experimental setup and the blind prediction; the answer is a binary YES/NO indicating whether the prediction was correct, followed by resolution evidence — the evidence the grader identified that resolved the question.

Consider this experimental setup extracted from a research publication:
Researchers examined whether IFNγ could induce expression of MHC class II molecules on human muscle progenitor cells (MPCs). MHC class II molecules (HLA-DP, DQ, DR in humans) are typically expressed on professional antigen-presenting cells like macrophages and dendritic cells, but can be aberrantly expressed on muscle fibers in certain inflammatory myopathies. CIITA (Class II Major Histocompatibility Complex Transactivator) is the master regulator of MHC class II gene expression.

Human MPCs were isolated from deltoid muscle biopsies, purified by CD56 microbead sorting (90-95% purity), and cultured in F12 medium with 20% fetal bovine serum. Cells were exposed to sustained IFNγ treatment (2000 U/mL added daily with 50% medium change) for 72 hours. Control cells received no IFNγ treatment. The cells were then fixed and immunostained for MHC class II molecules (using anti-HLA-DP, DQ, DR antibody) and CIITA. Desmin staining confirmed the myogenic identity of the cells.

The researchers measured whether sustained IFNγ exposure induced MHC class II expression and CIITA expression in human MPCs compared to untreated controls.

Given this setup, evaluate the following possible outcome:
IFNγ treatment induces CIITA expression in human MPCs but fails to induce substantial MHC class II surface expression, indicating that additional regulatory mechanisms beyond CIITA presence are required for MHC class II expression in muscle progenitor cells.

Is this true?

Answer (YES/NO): NO